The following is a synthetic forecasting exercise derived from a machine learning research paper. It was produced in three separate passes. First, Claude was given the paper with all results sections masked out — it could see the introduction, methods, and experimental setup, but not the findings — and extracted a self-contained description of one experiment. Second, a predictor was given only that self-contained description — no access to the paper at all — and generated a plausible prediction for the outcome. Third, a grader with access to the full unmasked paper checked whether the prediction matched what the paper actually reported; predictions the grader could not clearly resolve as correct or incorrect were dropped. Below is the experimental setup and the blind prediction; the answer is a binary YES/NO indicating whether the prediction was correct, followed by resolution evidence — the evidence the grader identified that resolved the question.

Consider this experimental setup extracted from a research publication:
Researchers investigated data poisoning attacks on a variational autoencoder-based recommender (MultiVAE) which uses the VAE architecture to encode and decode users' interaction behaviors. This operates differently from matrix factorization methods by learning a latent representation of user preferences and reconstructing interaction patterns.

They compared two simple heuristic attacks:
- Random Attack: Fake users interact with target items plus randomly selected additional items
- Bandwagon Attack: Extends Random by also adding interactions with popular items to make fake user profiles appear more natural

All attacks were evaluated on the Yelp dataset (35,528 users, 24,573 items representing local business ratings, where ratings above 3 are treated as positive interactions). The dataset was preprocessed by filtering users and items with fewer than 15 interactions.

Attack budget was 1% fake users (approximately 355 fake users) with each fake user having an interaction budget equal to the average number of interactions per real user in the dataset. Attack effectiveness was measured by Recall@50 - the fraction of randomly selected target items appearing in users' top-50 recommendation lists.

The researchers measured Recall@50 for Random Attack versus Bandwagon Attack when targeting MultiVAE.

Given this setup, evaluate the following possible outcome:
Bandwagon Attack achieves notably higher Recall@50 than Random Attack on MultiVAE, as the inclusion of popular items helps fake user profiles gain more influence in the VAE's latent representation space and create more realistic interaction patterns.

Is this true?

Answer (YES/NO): YES